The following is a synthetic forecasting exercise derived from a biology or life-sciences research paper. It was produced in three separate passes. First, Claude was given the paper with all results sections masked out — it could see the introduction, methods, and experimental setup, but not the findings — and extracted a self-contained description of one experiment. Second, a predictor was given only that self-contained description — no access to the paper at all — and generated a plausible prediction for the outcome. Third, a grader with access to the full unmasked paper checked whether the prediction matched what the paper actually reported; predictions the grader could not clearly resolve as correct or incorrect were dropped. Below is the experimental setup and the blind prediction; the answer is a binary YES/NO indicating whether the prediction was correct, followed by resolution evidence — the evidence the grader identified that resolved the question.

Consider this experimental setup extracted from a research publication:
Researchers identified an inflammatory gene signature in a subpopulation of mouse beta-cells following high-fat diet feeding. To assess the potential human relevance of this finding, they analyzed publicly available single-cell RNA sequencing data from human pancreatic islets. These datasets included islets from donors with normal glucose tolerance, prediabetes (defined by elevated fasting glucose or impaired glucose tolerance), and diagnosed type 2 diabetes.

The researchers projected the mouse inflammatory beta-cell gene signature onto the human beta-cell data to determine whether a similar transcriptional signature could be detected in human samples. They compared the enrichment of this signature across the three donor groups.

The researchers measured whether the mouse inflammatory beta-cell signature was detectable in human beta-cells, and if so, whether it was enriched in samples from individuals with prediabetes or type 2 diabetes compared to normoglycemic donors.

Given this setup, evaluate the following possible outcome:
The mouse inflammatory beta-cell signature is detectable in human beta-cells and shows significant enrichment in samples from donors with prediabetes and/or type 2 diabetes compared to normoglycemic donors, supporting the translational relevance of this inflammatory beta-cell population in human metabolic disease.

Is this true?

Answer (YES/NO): YES